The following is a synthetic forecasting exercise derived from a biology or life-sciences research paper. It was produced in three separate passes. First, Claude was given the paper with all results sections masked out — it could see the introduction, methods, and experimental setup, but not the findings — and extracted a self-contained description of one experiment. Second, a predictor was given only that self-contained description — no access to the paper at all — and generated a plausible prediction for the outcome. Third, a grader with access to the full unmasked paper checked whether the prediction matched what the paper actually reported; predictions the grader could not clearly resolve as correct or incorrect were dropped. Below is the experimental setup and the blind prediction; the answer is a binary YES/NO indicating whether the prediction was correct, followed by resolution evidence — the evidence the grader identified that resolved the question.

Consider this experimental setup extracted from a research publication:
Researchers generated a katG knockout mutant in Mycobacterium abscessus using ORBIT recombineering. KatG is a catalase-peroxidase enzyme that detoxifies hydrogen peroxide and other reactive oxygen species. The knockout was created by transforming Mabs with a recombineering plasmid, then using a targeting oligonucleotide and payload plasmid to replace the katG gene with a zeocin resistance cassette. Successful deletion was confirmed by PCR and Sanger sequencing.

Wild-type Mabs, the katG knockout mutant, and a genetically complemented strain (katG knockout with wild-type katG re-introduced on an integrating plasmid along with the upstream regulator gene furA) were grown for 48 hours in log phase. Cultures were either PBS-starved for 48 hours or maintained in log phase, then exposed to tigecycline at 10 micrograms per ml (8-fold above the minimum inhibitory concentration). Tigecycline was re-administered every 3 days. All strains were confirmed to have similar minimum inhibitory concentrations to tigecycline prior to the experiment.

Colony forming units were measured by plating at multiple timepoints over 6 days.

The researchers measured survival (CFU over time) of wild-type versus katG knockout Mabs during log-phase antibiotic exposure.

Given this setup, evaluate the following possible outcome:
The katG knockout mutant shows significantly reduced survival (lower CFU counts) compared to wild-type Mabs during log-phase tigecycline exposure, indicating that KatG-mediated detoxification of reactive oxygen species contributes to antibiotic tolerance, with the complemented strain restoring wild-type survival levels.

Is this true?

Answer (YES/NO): YES